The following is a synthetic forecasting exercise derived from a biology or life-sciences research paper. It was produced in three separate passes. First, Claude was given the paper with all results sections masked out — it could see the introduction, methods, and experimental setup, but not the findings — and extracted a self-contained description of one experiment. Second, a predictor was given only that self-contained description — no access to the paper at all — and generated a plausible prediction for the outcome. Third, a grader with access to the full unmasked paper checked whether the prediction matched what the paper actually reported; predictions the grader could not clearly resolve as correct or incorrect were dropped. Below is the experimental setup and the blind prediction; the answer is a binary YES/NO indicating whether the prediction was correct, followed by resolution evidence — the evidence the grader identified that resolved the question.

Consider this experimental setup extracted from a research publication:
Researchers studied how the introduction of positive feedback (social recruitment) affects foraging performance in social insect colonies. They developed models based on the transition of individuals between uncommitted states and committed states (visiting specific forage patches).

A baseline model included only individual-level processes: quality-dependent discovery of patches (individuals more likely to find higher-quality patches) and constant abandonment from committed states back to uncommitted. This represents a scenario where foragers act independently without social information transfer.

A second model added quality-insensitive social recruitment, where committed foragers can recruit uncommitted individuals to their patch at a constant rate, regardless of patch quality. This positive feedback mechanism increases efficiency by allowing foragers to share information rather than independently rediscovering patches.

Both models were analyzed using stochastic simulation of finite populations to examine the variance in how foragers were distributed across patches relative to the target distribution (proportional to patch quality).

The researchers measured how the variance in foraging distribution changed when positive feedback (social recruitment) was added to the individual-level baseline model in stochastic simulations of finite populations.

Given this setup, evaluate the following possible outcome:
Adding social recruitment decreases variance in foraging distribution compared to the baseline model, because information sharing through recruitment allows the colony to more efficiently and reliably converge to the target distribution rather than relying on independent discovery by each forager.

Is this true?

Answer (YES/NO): NO